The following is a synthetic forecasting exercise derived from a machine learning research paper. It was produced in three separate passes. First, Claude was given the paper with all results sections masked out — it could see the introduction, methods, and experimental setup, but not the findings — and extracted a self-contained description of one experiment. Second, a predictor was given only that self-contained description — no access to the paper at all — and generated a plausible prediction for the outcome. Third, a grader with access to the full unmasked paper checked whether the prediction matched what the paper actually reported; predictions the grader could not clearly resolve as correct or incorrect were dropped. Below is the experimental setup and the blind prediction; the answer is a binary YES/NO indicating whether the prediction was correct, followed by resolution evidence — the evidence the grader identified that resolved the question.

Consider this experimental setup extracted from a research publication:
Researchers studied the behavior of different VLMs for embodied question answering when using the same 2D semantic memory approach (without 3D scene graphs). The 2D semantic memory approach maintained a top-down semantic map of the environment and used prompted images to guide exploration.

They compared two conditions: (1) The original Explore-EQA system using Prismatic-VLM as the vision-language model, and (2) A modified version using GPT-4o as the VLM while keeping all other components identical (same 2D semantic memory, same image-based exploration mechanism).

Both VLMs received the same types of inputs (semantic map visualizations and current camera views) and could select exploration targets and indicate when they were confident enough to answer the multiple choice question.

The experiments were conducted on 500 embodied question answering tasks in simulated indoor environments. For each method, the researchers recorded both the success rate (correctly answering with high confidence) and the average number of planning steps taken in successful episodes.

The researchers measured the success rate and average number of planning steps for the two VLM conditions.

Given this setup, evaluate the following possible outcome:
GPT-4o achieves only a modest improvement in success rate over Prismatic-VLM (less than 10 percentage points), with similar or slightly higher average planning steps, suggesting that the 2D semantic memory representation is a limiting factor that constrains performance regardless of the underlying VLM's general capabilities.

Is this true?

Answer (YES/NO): NO